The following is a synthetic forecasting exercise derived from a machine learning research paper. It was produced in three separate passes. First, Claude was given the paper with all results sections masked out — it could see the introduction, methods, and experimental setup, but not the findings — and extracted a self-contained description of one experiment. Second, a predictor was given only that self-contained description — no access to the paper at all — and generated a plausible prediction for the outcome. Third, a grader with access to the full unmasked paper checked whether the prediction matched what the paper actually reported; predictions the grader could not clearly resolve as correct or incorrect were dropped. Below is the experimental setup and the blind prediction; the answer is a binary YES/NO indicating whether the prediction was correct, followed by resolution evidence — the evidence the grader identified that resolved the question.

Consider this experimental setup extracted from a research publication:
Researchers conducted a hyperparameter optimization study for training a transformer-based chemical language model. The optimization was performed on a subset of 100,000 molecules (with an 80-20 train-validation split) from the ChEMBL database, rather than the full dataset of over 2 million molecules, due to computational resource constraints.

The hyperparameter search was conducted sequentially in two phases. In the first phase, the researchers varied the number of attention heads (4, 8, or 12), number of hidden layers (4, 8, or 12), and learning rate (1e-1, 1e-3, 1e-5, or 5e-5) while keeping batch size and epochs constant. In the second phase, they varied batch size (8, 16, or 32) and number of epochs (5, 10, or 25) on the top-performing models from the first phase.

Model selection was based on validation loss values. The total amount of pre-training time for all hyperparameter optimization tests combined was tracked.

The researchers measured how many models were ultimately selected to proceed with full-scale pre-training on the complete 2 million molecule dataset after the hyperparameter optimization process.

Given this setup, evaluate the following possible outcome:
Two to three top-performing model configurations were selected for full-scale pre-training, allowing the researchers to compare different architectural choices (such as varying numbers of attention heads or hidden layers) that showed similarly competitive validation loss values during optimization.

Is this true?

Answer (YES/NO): YES